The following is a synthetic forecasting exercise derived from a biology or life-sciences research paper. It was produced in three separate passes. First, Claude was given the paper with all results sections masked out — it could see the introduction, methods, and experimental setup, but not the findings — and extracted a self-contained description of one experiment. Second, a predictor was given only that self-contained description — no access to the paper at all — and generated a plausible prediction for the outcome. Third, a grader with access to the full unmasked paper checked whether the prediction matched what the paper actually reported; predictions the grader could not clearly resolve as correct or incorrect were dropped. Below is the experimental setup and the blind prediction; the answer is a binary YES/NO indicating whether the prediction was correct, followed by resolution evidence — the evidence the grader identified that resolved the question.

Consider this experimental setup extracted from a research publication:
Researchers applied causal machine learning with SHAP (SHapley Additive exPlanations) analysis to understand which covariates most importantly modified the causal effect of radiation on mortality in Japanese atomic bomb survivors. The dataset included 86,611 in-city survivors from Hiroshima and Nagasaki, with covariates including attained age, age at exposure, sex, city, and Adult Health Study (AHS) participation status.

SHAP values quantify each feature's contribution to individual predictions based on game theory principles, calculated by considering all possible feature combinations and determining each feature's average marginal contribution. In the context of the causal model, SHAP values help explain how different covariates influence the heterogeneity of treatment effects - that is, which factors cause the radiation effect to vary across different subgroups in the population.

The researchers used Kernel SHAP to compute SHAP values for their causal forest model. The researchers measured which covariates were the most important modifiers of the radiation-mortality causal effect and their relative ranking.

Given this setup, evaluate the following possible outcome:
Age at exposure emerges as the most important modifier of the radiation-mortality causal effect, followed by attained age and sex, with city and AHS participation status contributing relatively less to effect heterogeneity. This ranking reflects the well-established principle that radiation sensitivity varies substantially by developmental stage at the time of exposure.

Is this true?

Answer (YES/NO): NO